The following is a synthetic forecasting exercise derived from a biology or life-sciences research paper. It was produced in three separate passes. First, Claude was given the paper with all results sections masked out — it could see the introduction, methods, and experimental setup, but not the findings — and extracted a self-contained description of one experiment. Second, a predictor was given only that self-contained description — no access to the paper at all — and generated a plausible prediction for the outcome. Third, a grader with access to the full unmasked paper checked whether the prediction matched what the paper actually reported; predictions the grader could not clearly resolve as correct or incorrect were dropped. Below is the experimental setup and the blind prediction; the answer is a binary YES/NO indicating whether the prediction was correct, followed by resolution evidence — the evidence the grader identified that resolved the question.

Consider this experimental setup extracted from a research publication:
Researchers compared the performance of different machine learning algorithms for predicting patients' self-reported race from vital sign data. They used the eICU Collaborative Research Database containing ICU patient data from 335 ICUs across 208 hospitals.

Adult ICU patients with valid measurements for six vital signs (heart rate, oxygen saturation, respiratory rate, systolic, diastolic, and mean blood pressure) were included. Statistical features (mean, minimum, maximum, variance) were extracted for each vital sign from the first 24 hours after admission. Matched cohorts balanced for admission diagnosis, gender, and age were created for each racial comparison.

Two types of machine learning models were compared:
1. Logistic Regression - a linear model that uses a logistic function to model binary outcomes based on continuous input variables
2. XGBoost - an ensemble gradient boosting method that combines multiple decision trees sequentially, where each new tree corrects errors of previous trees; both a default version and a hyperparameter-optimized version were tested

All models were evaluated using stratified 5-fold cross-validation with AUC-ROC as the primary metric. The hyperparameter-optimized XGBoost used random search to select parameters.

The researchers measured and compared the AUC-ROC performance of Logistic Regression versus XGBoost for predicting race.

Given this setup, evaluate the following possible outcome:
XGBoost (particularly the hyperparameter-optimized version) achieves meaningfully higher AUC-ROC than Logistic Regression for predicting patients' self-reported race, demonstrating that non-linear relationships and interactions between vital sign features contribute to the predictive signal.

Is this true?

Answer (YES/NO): NO